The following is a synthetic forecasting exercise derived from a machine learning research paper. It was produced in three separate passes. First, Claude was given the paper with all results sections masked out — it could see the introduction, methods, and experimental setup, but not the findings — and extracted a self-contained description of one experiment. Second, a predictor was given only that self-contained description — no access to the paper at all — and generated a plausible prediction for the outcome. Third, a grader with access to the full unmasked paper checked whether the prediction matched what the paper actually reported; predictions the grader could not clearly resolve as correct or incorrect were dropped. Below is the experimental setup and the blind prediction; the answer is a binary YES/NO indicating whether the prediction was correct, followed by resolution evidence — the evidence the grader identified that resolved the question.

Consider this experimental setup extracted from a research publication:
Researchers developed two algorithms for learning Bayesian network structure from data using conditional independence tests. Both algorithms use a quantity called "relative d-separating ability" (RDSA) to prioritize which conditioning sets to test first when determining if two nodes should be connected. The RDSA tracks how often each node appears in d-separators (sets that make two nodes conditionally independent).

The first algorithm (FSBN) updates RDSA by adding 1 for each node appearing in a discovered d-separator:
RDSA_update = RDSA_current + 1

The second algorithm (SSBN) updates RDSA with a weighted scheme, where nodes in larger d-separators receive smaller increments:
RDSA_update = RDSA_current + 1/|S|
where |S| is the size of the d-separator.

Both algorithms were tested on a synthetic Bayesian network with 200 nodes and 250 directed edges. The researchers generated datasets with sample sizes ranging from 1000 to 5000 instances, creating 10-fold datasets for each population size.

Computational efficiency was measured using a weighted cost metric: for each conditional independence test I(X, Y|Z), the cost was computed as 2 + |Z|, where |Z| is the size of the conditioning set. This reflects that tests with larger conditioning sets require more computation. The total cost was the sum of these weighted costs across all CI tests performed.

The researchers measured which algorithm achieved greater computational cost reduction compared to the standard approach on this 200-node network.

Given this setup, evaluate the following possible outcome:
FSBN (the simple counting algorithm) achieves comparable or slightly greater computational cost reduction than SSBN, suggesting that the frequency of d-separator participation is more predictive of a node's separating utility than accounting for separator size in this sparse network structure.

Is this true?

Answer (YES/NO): NO